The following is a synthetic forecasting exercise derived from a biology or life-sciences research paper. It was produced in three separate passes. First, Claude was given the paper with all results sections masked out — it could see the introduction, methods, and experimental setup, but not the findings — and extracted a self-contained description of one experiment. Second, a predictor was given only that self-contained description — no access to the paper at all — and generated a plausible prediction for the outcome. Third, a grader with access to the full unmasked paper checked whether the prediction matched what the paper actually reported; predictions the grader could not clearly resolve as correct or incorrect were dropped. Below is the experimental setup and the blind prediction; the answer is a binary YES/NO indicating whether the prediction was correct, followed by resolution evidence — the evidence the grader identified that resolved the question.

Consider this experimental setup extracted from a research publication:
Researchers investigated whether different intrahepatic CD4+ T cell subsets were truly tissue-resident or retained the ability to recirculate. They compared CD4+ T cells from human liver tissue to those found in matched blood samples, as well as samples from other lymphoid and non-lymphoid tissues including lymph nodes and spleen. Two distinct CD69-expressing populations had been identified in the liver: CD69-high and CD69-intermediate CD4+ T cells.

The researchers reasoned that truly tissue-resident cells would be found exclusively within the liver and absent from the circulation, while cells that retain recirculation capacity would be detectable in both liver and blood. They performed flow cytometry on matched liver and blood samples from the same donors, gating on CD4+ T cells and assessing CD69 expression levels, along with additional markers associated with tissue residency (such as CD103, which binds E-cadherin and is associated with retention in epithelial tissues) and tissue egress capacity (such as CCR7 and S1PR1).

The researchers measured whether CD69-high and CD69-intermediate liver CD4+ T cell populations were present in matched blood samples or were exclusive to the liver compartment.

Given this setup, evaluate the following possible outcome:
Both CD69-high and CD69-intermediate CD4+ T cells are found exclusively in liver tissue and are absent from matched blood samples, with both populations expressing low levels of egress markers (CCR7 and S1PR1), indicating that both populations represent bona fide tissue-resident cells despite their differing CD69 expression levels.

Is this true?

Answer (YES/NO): NO